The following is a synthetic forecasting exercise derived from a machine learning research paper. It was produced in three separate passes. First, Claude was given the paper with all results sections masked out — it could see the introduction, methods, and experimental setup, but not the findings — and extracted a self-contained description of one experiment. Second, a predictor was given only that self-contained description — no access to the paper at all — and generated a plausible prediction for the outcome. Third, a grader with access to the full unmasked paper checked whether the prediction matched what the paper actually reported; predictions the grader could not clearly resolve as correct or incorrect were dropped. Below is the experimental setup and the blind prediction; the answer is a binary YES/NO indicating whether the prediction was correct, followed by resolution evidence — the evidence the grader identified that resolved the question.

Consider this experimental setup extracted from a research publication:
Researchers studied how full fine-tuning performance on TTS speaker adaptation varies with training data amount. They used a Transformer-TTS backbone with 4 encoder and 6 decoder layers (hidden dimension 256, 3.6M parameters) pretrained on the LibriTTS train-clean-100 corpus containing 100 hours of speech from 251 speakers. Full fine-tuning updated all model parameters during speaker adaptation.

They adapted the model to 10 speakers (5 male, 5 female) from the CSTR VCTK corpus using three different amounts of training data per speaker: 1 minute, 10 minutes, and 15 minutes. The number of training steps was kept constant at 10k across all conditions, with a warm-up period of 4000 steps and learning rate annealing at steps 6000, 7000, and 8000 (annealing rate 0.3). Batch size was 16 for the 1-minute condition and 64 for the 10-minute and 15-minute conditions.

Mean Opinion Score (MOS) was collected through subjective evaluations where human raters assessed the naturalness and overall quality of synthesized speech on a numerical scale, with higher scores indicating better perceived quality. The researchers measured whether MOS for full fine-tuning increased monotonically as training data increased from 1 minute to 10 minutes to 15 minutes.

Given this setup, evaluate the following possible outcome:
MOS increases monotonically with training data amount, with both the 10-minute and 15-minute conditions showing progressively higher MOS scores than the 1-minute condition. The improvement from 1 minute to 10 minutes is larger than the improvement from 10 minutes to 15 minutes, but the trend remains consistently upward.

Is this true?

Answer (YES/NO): NO